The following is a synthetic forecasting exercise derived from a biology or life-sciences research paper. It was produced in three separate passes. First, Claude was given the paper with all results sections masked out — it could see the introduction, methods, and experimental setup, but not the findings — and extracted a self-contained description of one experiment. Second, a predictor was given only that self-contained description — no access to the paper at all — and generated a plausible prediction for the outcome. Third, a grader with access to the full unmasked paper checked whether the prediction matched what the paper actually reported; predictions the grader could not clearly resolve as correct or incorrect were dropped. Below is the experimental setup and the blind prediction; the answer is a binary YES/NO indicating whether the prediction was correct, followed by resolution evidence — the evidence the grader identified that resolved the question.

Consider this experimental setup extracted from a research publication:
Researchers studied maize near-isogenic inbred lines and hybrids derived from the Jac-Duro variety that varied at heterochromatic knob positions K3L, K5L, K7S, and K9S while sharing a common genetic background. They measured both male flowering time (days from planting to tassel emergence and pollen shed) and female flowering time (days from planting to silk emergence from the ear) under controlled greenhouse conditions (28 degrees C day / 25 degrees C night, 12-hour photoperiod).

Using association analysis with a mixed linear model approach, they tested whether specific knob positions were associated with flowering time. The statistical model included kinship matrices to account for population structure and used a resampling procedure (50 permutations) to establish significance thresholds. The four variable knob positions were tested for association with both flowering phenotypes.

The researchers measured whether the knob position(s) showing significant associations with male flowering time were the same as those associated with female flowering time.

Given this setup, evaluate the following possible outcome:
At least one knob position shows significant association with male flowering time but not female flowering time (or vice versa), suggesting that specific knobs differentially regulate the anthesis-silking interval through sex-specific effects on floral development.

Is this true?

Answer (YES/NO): NO